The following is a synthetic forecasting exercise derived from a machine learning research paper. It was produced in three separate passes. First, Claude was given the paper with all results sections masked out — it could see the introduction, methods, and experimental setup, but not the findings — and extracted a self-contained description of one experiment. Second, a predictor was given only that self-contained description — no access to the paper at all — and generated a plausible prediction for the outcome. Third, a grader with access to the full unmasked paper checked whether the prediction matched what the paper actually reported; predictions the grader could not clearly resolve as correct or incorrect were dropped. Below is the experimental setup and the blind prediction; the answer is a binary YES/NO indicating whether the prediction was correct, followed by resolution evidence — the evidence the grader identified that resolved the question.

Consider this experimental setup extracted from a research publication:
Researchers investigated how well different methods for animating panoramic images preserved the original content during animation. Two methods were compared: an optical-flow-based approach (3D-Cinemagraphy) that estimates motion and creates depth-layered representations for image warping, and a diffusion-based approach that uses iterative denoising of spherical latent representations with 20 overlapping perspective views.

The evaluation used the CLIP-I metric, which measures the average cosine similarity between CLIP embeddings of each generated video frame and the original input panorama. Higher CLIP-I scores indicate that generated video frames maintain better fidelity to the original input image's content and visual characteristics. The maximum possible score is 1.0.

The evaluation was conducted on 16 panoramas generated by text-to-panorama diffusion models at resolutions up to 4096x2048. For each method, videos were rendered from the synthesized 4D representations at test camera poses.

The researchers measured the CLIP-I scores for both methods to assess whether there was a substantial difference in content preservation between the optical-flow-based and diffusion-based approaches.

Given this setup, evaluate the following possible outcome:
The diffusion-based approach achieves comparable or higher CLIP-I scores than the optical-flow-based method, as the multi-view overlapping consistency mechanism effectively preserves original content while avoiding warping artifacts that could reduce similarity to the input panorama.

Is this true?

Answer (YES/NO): YES